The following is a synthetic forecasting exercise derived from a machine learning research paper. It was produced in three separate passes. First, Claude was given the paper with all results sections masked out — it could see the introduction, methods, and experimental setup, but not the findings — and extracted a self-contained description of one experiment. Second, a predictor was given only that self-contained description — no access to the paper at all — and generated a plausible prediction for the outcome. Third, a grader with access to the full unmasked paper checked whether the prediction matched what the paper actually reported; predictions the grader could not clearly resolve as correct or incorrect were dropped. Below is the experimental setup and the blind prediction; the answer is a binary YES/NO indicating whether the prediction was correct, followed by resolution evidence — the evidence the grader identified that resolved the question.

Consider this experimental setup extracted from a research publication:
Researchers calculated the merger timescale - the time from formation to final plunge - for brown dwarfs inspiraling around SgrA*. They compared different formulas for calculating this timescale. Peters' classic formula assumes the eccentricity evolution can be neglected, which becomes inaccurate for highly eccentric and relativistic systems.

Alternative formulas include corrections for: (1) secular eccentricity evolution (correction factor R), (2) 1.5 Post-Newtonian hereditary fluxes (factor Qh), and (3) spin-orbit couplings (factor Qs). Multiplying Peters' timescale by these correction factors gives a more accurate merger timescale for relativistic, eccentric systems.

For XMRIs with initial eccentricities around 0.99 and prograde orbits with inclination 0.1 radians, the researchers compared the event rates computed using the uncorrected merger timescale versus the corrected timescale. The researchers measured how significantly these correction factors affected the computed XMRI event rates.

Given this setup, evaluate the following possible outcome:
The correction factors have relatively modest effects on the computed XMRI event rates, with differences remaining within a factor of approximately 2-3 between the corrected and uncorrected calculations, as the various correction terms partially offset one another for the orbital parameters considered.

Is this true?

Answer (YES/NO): NO